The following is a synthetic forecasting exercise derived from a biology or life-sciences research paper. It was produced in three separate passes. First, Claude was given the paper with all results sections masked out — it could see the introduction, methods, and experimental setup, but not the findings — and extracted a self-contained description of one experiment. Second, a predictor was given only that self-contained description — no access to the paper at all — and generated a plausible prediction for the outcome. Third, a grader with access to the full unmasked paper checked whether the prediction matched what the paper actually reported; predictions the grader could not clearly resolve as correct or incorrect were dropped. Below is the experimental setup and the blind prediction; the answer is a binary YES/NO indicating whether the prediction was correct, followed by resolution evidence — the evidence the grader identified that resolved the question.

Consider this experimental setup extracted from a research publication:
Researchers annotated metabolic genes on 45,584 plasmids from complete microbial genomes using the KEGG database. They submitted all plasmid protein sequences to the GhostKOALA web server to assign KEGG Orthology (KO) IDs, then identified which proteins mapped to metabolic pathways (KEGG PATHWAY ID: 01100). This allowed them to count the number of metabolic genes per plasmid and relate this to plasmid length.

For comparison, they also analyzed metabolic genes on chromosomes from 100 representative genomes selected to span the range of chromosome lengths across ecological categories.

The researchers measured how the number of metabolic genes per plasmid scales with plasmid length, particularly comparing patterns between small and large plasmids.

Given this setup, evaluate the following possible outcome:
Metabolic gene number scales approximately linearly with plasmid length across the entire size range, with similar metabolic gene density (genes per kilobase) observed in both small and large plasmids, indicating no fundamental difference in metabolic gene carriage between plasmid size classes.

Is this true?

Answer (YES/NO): NO